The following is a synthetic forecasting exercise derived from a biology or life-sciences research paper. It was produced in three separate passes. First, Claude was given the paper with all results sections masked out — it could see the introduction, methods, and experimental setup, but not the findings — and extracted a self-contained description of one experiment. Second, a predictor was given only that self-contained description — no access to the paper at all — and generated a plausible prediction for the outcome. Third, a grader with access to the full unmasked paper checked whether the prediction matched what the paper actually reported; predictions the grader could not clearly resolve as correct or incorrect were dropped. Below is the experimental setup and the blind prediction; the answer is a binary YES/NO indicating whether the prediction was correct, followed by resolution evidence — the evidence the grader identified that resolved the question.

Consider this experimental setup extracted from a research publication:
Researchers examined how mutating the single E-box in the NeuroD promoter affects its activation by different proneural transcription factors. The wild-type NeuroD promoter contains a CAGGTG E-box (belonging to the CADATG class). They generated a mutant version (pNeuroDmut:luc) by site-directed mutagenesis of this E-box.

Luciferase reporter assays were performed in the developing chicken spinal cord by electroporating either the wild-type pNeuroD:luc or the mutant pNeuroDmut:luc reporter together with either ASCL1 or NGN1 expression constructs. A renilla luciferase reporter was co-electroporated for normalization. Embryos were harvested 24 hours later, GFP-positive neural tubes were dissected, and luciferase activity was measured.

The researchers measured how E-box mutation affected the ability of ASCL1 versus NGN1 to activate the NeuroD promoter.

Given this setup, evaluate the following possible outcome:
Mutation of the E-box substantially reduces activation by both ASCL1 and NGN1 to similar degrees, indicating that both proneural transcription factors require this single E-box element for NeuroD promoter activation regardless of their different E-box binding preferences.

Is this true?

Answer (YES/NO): NO